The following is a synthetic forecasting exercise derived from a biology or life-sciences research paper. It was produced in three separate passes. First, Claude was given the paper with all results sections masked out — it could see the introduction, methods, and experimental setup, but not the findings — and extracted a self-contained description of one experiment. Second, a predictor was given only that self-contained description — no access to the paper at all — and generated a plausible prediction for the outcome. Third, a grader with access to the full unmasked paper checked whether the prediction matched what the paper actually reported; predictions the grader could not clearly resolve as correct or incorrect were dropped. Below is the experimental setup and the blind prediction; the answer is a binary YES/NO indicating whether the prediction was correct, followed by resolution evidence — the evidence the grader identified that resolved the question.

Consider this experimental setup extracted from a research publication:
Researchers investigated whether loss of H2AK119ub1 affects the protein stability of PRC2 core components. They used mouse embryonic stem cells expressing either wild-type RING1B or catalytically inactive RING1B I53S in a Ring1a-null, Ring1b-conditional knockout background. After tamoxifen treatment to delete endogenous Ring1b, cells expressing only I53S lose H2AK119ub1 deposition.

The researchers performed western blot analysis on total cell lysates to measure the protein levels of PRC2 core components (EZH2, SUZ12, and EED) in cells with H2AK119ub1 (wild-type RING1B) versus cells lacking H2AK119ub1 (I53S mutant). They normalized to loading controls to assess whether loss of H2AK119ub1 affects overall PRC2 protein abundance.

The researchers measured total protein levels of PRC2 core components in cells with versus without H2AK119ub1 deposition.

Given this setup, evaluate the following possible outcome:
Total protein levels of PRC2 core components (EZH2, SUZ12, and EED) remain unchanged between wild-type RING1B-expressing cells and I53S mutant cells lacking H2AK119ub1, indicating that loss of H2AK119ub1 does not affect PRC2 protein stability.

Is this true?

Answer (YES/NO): YES